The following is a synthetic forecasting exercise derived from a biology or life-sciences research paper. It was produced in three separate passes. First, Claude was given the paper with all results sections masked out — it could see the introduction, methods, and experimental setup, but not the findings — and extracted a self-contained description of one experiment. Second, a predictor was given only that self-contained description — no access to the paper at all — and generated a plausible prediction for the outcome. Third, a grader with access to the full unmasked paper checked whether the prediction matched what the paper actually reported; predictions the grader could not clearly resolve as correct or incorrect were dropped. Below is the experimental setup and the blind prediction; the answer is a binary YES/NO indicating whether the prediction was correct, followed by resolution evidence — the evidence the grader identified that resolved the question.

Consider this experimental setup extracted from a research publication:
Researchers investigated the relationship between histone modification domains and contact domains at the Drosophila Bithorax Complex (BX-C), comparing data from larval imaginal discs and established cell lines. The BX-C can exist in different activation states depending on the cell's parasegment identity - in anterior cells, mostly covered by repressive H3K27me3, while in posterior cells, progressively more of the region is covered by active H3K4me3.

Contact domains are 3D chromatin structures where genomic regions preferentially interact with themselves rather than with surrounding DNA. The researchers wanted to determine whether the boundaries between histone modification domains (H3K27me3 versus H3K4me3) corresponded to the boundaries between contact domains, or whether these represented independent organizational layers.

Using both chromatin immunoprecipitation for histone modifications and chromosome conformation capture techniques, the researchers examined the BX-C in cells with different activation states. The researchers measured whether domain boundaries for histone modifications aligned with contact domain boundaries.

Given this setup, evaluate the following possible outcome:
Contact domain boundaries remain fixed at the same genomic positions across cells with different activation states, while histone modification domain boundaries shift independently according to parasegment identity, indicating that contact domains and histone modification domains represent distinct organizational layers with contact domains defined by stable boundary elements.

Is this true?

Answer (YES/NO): NO